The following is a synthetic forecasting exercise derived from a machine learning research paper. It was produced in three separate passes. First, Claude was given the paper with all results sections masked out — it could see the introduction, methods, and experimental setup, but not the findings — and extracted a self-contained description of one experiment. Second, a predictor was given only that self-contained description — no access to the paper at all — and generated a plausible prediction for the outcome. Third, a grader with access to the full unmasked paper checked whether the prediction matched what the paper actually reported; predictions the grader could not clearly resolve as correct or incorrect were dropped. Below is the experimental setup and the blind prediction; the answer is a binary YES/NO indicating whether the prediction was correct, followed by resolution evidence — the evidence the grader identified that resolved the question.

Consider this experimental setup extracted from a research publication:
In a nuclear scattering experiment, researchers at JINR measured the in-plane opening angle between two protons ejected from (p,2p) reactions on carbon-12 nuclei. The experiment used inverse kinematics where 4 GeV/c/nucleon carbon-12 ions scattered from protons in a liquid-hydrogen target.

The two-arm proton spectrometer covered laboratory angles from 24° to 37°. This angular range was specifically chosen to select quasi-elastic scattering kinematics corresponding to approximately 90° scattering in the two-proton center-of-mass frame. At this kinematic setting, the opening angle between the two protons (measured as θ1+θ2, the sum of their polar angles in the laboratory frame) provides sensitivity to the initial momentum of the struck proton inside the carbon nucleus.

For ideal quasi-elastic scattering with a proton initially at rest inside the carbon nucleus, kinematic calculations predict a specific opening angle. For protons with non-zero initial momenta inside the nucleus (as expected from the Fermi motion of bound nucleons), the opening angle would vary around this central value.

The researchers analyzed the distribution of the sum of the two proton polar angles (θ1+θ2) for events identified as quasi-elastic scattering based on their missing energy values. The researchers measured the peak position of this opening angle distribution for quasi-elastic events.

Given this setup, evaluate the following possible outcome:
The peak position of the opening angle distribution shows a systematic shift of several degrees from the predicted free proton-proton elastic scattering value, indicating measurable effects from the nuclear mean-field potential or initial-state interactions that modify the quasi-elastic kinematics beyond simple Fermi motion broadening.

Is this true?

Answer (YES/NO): NO